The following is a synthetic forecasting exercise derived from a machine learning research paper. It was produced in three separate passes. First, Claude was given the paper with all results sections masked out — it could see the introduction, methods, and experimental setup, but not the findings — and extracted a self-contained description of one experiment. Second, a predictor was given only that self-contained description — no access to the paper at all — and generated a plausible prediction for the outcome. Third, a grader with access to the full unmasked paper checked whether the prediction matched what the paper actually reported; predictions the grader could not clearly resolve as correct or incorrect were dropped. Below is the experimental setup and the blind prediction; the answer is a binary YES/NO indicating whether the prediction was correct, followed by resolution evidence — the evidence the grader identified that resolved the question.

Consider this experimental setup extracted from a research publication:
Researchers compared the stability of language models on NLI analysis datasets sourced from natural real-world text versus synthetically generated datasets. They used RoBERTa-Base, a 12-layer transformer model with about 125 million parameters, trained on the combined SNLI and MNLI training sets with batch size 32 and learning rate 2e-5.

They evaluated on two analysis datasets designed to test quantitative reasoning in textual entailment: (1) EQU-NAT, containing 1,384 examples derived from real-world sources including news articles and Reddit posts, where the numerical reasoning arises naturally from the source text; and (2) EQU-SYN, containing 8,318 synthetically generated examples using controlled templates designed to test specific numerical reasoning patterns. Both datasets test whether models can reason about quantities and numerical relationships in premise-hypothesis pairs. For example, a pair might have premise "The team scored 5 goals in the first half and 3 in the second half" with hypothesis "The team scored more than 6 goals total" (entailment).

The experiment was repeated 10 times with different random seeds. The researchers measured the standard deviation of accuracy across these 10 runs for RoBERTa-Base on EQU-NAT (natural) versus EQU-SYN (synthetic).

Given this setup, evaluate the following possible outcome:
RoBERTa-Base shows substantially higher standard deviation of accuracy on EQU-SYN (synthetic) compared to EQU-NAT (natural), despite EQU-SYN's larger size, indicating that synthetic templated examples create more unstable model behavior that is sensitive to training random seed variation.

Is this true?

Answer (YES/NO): YES